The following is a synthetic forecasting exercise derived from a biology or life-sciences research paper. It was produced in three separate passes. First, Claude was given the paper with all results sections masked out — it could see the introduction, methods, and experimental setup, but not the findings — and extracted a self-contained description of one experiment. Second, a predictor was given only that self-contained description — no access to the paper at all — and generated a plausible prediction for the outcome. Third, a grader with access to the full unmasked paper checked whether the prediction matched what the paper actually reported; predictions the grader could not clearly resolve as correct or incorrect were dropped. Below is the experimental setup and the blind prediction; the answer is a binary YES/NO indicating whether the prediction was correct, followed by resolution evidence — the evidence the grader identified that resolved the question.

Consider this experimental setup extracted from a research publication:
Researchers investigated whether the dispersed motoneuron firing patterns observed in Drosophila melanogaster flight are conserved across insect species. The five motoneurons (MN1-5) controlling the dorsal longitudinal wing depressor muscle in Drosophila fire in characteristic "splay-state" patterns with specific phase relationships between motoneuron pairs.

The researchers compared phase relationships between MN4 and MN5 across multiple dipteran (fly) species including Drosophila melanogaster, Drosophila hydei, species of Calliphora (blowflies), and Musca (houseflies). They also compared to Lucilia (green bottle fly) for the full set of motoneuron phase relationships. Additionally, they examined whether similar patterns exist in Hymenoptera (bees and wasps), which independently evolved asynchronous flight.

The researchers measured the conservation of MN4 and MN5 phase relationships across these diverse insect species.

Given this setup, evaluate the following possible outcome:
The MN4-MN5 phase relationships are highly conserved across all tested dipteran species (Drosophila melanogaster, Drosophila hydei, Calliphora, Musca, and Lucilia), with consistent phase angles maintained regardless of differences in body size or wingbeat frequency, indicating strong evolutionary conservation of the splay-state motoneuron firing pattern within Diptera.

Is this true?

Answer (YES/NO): YES